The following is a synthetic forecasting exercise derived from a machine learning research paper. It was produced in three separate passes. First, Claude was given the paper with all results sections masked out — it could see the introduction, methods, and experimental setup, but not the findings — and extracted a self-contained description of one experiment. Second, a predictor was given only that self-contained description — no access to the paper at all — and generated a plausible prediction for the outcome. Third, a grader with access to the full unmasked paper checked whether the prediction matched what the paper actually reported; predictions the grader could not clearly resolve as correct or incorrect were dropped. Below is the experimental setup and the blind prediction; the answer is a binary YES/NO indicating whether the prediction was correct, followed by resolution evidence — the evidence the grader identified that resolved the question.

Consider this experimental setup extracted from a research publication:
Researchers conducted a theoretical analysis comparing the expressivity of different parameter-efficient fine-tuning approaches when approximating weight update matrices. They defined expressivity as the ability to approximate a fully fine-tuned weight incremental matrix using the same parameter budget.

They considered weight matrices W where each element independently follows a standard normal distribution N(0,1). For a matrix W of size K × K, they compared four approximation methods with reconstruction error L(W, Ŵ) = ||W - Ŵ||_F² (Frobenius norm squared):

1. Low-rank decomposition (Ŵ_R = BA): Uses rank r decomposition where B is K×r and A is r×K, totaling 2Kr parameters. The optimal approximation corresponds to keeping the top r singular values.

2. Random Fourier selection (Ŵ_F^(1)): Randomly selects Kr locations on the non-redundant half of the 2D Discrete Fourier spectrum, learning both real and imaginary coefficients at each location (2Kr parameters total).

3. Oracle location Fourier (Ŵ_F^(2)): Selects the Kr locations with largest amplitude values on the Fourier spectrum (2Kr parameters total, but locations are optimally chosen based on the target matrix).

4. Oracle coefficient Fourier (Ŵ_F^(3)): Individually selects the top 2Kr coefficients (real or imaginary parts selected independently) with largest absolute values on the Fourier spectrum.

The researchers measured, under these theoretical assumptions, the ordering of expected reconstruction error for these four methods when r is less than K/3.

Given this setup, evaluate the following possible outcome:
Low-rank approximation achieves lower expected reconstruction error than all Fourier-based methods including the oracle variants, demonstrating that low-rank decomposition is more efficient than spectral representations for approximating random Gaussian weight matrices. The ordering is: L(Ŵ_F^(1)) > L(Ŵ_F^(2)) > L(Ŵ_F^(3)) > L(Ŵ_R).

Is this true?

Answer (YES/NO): NO